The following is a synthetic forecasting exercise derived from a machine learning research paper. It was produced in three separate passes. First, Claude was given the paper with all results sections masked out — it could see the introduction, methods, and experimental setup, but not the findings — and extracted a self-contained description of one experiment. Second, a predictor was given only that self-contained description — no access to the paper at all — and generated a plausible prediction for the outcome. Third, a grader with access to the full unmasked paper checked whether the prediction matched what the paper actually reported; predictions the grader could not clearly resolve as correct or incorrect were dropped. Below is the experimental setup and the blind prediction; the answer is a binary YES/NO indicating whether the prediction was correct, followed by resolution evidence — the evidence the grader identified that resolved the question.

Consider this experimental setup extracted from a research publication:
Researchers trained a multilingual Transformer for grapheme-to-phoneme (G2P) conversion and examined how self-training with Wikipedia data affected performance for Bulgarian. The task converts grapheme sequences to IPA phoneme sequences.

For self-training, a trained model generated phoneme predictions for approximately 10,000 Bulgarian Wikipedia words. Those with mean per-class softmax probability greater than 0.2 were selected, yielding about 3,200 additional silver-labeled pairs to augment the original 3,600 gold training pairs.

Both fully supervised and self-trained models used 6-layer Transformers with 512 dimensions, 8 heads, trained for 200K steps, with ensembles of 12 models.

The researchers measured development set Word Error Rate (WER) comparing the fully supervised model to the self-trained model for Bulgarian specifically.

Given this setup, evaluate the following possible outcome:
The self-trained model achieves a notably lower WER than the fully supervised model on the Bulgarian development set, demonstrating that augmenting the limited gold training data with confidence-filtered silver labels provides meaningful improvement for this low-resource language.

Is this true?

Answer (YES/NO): NO